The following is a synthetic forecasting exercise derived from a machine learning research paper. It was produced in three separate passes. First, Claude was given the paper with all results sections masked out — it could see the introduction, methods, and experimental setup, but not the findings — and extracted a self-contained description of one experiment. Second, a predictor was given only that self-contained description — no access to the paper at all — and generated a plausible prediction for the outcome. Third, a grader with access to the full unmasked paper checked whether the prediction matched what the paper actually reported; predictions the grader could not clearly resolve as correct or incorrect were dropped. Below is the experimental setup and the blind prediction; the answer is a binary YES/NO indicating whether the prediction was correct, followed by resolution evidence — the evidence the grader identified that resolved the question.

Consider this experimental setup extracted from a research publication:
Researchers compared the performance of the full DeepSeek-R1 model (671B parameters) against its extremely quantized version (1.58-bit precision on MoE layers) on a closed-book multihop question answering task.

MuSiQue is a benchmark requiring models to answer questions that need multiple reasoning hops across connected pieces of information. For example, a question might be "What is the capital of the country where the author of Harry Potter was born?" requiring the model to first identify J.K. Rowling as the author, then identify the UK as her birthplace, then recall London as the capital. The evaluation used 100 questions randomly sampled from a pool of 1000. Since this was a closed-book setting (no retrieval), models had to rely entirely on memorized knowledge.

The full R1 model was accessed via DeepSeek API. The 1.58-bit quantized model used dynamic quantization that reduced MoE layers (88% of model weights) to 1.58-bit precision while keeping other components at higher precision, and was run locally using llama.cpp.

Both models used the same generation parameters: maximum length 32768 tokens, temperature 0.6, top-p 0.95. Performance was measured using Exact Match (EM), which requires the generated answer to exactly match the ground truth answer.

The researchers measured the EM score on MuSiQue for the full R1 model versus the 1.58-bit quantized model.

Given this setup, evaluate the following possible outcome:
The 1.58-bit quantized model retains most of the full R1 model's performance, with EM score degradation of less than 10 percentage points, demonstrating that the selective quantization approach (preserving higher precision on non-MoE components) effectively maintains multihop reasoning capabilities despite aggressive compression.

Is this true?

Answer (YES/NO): YES